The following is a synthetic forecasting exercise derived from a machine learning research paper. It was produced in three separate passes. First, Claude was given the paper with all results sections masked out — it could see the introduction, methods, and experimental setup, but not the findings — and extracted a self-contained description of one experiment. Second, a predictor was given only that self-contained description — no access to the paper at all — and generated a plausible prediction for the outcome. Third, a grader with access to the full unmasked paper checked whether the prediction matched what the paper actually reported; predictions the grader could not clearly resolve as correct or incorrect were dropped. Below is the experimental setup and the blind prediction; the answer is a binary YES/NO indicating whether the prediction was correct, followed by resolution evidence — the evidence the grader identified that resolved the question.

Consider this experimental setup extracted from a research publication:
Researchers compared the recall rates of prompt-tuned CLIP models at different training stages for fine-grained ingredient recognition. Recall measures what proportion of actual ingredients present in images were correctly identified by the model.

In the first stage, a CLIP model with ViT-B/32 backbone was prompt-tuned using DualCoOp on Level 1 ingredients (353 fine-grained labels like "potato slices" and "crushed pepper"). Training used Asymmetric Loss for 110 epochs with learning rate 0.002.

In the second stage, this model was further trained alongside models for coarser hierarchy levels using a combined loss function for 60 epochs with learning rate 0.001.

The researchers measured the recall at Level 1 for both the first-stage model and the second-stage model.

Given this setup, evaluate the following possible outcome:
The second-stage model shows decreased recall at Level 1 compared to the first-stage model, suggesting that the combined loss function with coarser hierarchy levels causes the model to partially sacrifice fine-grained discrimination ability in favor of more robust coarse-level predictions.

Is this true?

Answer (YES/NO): NO